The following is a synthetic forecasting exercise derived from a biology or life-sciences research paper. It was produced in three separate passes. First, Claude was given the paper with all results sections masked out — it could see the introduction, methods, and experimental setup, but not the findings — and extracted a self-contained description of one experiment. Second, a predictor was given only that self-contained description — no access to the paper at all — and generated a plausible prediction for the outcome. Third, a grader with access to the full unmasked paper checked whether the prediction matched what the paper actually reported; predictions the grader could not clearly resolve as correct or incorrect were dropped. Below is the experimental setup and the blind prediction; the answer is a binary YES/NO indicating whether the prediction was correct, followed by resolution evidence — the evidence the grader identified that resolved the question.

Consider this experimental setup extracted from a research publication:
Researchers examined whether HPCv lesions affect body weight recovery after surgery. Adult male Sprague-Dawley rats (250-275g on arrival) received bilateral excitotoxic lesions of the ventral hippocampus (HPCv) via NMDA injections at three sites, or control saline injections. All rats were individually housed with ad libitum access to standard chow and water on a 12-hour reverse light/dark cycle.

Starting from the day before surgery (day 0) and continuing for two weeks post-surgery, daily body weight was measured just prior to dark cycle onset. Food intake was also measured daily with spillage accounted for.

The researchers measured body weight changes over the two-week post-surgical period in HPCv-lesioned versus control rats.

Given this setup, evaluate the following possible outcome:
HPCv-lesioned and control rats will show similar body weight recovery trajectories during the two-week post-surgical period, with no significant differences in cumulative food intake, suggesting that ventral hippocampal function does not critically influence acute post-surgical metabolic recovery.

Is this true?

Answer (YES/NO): YES